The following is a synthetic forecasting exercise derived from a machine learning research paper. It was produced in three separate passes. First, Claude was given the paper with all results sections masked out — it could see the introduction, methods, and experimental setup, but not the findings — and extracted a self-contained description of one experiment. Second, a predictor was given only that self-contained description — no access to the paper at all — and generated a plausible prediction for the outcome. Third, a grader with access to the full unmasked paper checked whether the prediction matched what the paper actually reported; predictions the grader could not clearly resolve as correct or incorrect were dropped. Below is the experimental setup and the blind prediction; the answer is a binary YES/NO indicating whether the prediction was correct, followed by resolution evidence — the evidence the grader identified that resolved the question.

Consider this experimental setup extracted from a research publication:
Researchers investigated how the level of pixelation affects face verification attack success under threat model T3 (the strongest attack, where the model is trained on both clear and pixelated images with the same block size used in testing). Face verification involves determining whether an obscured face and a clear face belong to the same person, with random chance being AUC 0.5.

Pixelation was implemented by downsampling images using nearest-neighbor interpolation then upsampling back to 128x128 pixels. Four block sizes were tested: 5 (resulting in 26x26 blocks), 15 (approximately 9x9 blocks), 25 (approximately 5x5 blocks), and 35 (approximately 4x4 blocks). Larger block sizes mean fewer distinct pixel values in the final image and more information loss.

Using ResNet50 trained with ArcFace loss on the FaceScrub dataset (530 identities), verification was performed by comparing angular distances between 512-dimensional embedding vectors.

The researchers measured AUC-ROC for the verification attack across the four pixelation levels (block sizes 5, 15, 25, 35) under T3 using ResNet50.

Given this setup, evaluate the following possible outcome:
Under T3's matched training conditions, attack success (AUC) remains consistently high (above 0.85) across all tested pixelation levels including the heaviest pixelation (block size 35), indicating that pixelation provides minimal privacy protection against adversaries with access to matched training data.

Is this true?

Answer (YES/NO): NO